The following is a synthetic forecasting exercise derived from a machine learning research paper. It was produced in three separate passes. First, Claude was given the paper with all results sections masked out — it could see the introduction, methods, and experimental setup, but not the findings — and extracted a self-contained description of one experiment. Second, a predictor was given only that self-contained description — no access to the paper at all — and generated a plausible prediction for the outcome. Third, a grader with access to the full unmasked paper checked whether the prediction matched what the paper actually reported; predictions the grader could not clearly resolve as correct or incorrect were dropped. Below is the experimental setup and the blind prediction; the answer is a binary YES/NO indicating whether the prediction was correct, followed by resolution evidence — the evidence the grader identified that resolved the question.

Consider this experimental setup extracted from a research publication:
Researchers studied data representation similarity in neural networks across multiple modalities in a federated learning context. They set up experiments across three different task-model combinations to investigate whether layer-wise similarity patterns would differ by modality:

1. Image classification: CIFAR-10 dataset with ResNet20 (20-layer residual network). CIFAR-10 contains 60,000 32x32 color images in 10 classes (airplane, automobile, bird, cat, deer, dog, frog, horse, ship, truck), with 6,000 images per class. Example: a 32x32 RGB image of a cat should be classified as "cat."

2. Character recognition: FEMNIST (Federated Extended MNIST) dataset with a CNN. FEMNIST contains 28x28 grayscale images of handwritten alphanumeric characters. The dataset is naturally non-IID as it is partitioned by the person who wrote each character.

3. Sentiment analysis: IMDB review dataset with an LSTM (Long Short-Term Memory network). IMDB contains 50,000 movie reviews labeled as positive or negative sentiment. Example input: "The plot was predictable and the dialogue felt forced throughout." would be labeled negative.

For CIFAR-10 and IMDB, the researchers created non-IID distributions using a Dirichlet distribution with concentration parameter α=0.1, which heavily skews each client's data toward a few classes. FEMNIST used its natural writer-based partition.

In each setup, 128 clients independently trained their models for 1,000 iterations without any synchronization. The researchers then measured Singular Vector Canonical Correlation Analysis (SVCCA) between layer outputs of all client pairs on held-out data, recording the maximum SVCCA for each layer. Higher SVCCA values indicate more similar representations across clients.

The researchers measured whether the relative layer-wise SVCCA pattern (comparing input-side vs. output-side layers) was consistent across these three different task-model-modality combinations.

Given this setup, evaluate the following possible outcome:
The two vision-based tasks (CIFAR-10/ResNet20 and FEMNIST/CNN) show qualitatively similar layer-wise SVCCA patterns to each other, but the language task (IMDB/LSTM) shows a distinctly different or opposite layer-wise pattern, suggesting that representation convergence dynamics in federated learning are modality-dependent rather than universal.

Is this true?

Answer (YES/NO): NO